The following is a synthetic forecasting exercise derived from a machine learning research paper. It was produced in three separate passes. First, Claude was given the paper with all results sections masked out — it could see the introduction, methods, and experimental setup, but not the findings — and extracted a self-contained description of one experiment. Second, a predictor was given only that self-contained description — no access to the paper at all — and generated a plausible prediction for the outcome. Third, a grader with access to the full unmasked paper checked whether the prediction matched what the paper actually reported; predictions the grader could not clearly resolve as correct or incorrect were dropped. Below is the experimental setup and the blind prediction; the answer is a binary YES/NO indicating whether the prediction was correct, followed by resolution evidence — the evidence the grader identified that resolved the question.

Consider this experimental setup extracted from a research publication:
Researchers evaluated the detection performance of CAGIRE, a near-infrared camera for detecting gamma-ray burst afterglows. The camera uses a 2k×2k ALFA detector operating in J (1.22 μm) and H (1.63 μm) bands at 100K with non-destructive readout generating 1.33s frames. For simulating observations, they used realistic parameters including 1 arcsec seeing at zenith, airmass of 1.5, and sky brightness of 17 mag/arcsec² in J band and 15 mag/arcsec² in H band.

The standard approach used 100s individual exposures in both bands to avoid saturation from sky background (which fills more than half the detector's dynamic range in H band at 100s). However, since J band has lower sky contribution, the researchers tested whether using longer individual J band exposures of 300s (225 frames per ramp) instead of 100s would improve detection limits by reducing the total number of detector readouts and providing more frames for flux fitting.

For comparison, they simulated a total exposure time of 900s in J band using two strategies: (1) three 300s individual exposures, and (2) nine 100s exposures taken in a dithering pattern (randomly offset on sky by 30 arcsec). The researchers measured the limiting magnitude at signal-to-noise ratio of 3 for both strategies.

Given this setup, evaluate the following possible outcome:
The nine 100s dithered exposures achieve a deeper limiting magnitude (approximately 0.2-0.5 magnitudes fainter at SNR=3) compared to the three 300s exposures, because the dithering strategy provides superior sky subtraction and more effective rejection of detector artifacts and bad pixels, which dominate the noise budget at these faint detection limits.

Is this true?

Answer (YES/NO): NO